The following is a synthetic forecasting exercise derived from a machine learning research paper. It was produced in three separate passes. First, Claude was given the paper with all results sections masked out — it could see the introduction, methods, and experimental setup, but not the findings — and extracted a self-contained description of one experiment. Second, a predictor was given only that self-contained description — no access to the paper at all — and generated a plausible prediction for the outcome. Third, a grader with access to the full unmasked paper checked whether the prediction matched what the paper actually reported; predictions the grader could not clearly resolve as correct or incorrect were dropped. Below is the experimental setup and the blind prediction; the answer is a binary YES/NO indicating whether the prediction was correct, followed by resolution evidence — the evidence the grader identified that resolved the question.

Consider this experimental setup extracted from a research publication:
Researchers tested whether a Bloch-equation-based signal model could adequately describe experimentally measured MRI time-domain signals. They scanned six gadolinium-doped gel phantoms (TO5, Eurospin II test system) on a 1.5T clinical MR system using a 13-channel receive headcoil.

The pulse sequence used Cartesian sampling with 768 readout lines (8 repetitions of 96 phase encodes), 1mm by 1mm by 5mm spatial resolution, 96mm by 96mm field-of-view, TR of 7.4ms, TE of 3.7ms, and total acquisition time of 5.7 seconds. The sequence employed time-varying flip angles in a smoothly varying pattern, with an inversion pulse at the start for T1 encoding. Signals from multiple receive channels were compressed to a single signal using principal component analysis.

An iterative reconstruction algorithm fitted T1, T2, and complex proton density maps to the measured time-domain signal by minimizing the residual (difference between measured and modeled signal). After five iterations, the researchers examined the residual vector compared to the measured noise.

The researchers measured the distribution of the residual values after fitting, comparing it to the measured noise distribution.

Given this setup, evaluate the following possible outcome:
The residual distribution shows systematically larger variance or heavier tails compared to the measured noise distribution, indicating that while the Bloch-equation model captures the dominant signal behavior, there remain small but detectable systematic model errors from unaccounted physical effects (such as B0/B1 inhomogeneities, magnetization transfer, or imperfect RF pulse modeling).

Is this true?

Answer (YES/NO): NO